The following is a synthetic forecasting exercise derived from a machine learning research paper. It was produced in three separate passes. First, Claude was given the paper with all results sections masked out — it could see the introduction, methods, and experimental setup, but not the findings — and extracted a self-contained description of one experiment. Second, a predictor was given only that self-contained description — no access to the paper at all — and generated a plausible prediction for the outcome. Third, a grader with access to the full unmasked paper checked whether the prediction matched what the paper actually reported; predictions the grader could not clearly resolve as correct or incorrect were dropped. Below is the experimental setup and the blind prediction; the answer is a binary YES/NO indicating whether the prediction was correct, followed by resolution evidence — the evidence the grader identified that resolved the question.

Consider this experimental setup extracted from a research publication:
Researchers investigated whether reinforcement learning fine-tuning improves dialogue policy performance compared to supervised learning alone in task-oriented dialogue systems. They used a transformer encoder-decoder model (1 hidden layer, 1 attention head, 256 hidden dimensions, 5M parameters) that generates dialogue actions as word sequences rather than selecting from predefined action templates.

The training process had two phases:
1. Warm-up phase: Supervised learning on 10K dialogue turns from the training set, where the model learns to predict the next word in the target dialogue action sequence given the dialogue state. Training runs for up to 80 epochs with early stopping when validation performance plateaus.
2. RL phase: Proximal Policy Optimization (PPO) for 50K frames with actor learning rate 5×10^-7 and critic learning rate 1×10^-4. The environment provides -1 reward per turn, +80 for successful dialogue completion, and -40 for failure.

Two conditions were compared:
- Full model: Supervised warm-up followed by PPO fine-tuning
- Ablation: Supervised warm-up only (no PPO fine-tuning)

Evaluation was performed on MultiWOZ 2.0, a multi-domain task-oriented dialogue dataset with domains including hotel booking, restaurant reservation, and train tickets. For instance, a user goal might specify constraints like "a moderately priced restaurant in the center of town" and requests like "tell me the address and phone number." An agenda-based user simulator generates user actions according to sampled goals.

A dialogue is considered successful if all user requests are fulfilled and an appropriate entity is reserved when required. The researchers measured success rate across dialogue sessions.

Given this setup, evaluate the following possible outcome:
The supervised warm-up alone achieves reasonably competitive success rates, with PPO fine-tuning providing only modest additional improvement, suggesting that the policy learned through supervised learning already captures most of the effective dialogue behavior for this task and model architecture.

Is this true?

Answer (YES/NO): NO